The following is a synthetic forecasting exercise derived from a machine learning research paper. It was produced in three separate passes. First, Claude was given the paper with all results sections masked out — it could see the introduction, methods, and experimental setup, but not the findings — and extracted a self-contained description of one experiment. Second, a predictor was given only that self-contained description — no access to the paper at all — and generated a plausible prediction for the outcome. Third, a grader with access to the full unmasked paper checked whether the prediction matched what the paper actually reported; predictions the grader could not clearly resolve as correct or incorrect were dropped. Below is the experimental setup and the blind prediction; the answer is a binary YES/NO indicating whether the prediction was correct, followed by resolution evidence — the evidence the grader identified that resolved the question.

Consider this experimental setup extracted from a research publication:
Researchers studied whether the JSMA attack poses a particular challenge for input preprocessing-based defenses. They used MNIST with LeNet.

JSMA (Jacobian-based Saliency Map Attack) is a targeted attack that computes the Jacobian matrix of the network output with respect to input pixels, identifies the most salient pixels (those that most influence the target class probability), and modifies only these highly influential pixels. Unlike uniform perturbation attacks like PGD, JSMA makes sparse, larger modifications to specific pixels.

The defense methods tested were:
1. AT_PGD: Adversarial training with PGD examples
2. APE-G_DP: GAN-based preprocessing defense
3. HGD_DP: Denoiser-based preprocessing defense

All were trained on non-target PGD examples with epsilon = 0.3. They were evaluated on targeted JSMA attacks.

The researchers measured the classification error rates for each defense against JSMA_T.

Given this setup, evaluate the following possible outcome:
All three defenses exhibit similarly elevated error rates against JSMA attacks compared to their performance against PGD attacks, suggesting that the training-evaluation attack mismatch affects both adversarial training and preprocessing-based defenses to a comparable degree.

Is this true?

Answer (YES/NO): NO